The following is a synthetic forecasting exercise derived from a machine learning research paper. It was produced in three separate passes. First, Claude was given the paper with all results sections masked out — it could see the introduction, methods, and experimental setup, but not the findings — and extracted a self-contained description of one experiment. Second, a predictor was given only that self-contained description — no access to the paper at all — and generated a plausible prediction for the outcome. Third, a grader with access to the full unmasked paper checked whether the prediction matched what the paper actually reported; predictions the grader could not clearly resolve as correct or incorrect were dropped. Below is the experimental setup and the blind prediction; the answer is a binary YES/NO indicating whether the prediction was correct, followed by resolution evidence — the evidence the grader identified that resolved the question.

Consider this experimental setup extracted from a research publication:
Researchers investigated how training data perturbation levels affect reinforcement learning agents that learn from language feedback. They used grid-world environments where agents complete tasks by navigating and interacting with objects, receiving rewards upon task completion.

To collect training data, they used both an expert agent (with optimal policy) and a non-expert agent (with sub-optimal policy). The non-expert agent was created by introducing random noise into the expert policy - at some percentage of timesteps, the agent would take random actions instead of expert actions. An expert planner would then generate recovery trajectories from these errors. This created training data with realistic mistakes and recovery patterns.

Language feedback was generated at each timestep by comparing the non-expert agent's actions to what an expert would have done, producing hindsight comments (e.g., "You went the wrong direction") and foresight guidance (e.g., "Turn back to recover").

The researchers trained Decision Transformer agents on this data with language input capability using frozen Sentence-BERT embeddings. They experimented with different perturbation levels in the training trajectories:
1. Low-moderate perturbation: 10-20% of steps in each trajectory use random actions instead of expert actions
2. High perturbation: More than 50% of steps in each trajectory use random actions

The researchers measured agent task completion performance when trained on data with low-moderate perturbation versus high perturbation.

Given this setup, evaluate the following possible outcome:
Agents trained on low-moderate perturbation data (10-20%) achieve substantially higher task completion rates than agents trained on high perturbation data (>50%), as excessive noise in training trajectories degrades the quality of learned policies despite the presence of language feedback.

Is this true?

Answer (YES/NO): YES